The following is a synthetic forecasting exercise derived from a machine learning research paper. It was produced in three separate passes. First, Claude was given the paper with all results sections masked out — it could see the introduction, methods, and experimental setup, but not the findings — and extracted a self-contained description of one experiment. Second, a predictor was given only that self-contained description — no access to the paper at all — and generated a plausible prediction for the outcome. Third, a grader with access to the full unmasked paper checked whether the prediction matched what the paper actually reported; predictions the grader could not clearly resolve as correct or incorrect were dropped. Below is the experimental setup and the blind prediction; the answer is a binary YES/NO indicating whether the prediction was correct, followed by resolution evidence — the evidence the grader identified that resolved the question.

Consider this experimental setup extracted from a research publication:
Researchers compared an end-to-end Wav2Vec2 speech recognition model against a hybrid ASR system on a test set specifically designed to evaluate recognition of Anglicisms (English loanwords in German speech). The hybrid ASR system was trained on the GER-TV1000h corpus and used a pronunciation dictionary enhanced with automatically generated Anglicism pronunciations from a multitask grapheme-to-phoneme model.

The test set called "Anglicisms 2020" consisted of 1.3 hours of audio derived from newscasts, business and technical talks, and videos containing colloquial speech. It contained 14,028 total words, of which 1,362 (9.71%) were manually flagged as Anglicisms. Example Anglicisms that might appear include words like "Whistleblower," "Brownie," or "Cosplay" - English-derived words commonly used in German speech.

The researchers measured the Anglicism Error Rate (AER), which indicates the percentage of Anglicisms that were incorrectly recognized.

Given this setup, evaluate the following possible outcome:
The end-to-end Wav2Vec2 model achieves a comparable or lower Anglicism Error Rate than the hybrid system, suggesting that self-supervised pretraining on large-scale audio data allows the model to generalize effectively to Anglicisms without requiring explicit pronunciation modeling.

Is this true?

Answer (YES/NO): NO